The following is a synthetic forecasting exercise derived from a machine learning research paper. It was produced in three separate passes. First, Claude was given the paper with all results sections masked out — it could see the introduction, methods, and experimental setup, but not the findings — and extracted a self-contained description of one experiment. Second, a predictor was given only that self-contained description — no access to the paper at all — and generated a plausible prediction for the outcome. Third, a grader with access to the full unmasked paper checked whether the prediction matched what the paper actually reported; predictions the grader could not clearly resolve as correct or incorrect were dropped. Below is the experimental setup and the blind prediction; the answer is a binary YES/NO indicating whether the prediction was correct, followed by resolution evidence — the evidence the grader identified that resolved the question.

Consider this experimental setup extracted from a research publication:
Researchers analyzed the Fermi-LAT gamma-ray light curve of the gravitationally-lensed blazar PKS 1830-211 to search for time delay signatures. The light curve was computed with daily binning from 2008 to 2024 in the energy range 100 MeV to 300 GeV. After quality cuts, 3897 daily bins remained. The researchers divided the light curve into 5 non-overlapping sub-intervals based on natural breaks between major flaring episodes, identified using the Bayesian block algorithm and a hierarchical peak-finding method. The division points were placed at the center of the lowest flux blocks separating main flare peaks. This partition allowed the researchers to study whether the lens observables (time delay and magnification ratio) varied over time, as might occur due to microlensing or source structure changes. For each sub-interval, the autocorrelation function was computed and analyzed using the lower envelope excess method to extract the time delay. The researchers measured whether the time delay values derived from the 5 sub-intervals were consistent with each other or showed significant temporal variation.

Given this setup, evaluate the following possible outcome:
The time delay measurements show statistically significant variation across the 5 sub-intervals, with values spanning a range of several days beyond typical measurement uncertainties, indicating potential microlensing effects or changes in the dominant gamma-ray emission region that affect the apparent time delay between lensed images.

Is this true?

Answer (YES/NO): NO